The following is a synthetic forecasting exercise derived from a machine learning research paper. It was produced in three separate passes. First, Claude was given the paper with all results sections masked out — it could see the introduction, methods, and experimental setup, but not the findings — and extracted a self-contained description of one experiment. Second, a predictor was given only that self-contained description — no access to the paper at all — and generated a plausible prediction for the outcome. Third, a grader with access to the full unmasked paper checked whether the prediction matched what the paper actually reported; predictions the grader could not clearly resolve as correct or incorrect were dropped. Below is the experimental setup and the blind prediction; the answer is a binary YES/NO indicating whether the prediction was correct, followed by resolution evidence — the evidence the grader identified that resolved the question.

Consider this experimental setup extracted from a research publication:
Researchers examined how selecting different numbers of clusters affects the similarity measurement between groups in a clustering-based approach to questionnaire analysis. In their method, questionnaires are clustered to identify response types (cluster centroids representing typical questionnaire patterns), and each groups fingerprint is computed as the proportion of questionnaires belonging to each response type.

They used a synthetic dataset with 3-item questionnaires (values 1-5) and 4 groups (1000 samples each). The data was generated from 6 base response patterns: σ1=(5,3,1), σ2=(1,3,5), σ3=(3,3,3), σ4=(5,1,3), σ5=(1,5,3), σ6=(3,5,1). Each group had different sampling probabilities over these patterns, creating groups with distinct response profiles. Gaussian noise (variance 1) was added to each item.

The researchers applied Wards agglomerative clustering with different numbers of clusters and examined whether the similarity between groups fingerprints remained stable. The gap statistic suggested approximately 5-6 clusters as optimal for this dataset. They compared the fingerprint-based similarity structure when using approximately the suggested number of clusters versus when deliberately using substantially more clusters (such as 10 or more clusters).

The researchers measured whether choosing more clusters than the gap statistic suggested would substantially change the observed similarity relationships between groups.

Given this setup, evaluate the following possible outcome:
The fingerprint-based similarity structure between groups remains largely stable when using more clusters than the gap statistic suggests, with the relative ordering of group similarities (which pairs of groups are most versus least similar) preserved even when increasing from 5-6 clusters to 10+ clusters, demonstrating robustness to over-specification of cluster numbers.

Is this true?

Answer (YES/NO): NO